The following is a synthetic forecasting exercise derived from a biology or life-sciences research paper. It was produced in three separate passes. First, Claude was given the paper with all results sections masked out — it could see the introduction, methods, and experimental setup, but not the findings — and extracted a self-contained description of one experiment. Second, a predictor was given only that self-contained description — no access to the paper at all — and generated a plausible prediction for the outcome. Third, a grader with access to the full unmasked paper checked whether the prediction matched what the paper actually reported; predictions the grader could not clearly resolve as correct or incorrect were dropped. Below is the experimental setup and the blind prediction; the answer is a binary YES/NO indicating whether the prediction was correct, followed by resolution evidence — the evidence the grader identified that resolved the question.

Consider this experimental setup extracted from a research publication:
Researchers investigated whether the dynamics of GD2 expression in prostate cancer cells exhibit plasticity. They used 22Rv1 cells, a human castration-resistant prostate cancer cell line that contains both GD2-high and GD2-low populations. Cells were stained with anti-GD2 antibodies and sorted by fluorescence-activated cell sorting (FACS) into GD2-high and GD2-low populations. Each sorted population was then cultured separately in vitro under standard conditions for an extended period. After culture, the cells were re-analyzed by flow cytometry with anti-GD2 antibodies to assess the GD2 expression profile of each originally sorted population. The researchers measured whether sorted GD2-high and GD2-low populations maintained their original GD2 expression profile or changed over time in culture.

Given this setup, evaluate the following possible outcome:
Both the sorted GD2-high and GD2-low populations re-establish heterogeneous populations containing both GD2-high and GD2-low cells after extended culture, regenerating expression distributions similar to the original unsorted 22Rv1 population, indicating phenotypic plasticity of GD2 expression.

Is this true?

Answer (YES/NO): YES